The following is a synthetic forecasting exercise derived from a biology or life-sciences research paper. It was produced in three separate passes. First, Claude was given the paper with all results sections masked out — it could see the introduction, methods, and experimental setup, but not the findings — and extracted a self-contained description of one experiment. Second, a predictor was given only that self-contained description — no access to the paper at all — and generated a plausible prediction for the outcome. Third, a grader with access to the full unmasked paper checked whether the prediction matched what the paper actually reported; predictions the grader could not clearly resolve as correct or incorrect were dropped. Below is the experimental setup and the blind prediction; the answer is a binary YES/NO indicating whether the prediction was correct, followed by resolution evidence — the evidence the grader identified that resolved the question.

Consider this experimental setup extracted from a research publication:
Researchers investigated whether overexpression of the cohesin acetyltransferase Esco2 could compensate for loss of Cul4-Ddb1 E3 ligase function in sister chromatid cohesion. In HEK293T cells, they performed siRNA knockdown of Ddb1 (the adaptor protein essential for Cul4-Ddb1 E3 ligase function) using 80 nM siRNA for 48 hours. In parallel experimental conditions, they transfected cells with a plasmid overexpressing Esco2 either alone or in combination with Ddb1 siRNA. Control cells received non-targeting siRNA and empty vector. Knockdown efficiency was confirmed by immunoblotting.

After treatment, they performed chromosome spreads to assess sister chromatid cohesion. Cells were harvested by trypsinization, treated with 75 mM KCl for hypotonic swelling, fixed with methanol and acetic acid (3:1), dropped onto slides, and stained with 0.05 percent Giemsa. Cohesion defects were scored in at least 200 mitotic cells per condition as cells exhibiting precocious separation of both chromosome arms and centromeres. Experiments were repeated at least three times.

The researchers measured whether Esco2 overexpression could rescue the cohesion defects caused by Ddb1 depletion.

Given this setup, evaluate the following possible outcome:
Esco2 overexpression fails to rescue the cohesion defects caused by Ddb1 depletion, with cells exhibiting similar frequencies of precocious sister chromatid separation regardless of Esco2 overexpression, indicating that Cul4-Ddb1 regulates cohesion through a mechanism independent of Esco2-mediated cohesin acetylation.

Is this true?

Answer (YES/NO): NO